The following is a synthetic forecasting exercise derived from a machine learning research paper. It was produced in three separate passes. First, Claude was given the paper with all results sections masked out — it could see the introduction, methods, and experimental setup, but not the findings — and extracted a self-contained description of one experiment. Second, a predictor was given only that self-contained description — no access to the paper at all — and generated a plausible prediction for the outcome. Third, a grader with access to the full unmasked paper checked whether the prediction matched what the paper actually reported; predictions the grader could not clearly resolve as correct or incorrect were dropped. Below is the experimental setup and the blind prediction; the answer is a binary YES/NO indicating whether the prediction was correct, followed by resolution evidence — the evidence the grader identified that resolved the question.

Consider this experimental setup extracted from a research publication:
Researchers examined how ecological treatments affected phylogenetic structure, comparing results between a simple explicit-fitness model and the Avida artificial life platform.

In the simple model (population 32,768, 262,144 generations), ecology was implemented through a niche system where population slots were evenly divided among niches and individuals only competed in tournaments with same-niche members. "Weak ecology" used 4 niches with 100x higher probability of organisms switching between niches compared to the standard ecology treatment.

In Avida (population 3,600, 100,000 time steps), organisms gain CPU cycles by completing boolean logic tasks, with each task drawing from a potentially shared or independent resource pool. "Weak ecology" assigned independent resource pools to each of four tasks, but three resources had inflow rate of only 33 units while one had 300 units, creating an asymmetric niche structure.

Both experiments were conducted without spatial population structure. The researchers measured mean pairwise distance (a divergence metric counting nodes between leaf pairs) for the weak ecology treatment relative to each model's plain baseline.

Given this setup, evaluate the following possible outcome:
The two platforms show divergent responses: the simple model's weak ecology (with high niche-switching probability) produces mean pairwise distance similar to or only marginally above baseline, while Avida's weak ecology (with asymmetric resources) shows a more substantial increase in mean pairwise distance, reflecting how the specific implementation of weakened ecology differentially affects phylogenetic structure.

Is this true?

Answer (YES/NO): NO